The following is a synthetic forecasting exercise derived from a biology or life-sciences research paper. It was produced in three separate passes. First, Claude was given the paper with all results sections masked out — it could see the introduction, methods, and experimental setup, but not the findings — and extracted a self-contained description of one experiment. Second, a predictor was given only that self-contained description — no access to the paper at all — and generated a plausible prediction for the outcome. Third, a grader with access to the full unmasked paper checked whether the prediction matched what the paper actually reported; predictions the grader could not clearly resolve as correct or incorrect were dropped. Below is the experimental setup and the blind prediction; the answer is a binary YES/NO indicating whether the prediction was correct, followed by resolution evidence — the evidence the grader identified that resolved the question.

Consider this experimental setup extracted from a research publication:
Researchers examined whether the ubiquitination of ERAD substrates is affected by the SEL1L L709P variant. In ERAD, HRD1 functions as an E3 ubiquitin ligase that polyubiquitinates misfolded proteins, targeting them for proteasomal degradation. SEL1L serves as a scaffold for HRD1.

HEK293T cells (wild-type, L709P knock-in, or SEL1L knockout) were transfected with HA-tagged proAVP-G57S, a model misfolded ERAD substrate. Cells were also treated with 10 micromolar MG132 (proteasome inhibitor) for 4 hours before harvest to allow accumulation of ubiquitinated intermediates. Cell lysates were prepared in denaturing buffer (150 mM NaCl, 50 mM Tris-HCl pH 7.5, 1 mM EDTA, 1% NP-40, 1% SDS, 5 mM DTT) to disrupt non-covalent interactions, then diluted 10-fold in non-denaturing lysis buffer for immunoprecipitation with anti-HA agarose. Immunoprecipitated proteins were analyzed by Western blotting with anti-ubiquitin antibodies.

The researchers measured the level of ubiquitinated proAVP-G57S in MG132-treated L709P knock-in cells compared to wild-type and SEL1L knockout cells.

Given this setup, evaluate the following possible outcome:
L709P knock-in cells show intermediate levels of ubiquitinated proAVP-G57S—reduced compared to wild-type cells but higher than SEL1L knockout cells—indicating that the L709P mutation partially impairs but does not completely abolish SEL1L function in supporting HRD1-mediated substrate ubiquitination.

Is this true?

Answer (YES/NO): NO